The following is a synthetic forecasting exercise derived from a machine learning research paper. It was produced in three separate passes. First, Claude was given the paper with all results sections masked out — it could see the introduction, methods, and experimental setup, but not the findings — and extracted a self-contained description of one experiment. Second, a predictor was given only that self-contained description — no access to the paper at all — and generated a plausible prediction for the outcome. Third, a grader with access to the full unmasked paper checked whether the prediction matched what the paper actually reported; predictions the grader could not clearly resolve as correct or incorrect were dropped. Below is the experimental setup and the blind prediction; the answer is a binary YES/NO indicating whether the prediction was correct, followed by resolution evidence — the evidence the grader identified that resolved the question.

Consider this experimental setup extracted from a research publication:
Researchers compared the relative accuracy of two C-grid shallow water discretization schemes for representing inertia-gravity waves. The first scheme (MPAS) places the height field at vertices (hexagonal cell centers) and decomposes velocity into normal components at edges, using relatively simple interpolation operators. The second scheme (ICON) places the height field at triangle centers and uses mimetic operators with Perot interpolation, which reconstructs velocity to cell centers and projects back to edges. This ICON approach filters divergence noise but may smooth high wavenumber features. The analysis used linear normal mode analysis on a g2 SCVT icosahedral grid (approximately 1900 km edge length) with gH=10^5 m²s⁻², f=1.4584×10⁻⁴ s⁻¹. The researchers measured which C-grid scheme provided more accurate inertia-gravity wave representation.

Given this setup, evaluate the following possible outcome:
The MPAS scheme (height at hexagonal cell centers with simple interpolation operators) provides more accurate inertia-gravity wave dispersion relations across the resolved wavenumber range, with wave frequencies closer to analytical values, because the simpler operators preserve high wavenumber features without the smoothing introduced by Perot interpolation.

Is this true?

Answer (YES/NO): YES